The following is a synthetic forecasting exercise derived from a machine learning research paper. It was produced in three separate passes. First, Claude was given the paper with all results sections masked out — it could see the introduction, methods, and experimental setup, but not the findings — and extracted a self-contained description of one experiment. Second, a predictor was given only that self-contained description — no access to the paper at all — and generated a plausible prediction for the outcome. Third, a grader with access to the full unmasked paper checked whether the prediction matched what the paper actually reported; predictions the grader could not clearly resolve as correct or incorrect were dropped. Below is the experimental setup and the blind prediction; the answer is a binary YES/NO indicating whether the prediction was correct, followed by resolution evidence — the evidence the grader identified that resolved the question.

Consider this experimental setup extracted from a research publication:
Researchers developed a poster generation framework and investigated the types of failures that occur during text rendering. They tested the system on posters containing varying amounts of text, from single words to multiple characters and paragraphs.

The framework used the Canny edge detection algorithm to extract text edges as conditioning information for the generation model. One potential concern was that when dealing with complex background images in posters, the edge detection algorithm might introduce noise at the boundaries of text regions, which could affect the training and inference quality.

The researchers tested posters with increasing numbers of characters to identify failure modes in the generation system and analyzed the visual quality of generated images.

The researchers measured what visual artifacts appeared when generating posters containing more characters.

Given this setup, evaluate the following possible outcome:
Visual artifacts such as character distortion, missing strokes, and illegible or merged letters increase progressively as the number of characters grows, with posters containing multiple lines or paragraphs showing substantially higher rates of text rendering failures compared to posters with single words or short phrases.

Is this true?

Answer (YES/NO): NO